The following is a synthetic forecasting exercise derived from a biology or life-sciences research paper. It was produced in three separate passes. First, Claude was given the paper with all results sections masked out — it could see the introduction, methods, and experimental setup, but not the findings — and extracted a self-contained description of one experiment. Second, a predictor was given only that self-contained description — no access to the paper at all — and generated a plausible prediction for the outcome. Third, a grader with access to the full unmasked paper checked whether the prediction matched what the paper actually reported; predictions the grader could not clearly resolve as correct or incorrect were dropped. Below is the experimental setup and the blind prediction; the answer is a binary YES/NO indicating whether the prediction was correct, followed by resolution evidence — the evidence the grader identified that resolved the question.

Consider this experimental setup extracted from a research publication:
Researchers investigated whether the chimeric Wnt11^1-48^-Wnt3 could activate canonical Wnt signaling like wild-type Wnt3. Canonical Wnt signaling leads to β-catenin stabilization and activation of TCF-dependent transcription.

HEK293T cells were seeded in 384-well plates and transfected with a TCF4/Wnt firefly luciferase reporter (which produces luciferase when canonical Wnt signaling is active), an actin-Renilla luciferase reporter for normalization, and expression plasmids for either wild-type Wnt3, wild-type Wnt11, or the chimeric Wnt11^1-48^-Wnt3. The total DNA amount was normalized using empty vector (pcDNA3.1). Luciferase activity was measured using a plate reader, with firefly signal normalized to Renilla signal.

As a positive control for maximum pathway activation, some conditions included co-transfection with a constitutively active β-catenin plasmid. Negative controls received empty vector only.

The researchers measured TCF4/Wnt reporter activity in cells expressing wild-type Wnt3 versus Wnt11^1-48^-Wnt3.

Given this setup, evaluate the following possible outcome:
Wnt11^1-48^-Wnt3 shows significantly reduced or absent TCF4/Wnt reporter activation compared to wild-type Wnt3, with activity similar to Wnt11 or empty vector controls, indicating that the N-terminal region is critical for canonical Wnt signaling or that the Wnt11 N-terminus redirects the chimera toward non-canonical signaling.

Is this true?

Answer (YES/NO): YES